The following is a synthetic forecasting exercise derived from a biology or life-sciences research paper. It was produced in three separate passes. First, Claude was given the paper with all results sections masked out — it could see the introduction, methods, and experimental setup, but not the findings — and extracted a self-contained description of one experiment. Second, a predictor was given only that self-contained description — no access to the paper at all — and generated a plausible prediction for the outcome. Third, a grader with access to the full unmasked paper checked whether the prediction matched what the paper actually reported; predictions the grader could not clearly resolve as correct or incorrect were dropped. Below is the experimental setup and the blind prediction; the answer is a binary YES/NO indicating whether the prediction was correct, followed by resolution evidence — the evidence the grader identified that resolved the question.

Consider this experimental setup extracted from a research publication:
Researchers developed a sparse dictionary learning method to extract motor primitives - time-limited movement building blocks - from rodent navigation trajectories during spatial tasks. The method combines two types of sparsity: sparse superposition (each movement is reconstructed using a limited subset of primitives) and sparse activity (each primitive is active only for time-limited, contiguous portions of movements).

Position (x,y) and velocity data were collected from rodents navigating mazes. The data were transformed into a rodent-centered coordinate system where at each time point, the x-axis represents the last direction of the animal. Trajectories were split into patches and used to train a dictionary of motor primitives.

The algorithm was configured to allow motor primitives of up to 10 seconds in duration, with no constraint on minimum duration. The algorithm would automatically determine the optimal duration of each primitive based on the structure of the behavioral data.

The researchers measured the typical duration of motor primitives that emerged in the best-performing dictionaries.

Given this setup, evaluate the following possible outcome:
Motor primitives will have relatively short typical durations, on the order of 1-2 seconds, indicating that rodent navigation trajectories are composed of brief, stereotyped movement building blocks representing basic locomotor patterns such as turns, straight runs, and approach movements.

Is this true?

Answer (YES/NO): YES